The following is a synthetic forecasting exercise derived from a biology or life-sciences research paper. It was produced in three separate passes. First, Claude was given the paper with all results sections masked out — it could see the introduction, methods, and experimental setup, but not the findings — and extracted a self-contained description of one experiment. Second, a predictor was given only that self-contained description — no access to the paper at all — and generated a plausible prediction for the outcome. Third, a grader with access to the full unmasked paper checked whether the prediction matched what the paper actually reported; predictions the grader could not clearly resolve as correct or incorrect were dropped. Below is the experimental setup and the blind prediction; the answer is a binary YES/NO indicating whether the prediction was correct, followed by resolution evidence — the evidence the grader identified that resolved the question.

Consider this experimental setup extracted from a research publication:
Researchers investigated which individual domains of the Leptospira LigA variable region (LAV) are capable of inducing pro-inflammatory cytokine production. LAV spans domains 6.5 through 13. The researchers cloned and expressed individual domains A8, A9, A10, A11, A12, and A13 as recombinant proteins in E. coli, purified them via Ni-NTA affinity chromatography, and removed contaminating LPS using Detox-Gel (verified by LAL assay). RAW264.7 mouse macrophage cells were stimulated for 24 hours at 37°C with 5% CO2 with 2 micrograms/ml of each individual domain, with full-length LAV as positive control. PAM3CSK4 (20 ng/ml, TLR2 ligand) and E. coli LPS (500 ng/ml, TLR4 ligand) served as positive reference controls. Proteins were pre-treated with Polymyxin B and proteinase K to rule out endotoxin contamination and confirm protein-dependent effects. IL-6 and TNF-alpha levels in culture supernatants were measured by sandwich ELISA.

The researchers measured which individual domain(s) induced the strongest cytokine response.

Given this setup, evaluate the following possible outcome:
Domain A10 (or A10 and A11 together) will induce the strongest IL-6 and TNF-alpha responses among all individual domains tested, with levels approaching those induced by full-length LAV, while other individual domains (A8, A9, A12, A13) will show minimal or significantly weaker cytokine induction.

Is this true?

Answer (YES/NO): NO